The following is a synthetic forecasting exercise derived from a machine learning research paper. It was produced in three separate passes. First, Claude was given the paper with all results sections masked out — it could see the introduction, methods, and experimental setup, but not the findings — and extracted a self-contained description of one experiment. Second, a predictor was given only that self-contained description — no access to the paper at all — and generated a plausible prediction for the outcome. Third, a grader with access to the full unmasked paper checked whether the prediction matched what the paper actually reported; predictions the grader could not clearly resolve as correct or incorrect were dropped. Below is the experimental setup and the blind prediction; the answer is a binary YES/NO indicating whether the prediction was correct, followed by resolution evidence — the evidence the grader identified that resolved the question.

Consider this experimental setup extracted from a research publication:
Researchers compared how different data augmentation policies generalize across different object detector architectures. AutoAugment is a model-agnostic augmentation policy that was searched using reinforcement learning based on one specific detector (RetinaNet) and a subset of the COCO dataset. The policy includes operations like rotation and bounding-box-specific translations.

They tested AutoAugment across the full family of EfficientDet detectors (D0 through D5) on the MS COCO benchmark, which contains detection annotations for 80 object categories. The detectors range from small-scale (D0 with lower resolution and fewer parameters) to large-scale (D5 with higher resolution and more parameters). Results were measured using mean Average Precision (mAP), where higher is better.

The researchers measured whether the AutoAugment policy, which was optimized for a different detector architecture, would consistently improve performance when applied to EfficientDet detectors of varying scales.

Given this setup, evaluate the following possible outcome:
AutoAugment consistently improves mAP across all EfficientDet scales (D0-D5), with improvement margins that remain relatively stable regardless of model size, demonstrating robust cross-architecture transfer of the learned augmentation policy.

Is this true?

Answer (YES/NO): NO